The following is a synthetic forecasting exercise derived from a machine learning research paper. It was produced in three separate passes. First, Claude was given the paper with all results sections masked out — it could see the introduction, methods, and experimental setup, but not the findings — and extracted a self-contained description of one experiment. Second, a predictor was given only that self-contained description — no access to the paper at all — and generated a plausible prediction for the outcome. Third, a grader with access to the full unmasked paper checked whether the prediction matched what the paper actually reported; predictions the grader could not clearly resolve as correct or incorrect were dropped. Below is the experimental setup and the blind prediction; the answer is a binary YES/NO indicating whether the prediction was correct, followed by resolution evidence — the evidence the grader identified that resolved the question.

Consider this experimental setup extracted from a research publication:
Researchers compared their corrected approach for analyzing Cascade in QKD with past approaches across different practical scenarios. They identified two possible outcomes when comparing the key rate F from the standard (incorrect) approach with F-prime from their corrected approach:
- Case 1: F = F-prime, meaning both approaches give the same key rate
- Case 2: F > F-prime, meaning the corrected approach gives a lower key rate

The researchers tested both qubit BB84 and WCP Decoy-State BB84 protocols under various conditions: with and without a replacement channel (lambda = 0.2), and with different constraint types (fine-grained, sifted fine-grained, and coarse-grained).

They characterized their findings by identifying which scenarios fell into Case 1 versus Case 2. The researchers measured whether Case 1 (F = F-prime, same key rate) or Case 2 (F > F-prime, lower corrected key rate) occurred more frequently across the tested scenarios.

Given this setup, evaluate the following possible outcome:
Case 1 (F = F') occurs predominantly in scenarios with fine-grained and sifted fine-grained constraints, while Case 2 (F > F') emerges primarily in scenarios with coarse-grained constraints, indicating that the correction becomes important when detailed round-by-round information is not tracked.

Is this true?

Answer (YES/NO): NO